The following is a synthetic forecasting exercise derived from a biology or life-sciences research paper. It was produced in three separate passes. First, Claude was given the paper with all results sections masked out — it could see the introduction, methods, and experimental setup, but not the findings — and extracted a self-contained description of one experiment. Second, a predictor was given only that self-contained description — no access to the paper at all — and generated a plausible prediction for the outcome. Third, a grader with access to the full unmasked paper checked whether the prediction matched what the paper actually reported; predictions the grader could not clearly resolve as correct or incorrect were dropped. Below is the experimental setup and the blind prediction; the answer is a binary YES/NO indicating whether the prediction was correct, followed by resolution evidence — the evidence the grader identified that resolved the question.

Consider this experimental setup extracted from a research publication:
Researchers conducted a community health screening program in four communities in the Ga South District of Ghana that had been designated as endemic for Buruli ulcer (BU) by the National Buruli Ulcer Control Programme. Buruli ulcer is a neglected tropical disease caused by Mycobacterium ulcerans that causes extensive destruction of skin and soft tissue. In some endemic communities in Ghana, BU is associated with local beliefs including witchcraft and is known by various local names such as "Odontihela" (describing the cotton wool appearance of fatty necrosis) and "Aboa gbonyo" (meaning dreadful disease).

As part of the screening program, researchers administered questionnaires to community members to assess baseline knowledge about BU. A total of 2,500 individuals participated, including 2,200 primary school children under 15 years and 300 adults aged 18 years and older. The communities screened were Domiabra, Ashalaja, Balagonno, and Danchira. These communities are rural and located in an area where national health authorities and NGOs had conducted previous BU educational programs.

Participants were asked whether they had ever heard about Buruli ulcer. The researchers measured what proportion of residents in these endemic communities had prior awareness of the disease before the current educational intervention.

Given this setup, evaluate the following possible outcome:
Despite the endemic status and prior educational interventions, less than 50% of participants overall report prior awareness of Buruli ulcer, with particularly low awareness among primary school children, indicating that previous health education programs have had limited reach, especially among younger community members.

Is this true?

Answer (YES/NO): NO